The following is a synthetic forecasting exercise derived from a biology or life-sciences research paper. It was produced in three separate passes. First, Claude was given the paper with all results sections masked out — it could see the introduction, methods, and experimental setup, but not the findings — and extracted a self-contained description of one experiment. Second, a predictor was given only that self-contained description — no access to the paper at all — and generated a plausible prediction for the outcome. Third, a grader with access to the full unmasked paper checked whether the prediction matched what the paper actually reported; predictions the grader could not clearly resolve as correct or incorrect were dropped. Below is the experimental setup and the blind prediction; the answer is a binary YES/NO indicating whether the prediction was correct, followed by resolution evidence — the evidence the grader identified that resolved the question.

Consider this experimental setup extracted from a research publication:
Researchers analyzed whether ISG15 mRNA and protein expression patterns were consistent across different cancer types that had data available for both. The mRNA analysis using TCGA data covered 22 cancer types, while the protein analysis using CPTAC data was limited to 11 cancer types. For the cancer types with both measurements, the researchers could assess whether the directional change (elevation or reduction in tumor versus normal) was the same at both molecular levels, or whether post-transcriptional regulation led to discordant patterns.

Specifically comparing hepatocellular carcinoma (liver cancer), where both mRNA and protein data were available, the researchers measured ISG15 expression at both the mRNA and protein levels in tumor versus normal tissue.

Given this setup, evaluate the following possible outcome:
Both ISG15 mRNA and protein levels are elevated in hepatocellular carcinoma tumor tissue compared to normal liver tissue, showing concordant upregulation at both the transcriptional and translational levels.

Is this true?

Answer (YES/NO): NO